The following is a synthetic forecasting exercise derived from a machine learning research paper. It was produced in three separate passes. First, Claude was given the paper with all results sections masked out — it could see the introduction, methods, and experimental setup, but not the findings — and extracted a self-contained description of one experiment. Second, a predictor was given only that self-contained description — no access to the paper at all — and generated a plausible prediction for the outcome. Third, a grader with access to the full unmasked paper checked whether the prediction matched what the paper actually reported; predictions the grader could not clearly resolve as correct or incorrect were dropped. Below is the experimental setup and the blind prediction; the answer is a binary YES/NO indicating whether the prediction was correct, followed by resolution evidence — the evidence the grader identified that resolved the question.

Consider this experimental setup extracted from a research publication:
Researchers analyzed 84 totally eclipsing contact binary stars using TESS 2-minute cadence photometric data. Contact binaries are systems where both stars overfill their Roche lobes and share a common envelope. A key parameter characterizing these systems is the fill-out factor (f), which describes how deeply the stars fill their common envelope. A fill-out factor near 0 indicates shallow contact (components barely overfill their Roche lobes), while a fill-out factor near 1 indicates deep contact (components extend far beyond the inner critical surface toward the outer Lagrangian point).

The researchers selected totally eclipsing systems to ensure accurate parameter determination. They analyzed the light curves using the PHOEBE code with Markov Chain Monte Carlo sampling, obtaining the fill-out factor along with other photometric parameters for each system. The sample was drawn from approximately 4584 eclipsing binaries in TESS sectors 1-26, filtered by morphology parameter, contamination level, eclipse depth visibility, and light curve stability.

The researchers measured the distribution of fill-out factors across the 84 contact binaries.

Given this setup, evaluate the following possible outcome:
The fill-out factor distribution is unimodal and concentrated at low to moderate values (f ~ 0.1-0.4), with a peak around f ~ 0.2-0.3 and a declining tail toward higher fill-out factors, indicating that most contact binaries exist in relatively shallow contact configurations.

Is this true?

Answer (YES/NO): NO